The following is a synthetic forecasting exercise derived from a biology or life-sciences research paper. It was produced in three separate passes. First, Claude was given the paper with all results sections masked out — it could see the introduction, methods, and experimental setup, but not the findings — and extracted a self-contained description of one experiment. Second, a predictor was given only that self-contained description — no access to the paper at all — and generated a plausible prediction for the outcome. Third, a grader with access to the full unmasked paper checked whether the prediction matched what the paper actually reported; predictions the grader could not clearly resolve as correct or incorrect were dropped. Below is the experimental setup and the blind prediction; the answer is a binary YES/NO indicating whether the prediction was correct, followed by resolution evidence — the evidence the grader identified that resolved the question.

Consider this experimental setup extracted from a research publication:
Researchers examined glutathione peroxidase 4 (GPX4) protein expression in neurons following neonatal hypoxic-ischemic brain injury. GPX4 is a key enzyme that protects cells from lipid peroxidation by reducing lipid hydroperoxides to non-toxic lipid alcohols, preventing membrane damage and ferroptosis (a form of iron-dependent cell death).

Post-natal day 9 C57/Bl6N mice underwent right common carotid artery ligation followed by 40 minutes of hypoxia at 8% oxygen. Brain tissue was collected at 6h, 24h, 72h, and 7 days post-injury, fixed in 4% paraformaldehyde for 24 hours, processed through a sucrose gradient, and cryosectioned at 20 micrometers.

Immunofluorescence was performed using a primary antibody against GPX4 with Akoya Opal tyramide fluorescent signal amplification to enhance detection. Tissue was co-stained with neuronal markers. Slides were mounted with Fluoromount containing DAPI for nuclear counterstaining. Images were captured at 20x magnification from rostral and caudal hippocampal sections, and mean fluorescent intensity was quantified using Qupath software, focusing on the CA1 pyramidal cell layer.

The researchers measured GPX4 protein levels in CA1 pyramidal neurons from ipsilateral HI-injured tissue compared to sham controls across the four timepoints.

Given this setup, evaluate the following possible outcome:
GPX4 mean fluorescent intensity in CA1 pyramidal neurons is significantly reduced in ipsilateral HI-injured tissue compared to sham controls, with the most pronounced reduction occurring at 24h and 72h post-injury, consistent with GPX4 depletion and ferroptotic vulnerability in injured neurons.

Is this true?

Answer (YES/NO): NO